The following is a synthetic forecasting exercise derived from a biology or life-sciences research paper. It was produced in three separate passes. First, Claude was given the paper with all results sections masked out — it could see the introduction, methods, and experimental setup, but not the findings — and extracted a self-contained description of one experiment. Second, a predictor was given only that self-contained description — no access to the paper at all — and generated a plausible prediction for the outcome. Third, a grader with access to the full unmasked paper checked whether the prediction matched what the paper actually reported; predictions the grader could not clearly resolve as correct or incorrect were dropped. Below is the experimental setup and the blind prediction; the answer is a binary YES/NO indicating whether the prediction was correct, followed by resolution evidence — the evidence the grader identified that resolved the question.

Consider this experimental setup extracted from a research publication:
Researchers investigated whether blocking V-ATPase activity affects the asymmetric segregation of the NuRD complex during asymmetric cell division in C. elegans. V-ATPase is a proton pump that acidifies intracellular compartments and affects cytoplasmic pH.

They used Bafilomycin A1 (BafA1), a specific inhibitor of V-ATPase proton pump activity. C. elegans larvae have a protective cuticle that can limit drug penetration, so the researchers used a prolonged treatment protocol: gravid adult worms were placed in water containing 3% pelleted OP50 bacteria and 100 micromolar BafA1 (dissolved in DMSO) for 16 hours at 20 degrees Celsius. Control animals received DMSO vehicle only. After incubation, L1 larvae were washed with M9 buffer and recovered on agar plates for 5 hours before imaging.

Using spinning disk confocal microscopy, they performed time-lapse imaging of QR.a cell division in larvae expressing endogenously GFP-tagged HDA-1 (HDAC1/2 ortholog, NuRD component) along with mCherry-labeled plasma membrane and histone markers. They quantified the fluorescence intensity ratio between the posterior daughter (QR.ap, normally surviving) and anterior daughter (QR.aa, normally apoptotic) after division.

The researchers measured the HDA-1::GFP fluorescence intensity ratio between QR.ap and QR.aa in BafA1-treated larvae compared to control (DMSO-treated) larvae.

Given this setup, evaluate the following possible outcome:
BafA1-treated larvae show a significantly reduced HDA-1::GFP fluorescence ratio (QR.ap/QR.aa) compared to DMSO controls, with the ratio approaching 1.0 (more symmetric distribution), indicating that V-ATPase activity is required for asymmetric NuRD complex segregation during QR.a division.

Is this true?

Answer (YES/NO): YES